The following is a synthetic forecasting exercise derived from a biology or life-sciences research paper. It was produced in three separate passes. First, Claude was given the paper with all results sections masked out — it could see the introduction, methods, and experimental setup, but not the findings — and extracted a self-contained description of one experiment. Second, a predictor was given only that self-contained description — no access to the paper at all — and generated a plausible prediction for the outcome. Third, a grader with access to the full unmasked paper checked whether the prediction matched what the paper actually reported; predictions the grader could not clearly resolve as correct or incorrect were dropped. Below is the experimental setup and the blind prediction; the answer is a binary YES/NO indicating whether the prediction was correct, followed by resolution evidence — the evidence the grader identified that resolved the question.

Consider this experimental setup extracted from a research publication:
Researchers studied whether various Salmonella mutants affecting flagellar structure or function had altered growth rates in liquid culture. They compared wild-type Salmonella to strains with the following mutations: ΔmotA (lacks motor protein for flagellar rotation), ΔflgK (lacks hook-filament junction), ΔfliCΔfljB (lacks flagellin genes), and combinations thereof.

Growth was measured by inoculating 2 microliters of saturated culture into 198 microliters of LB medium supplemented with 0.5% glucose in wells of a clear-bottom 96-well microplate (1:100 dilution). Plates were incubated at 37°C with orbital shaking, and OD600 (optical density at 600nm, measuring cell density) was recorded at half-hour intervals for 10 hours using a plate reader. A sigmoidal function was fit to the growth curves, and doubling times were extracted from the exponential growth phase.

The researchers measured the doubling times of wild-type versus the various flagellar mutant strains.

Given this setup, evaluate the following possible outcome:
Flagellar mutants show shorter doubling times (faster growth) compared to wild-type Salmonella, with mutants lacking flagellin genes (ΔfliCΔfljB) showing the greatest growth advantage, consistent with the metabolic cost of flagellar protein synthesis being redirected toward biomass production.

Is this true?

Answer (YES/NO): NO